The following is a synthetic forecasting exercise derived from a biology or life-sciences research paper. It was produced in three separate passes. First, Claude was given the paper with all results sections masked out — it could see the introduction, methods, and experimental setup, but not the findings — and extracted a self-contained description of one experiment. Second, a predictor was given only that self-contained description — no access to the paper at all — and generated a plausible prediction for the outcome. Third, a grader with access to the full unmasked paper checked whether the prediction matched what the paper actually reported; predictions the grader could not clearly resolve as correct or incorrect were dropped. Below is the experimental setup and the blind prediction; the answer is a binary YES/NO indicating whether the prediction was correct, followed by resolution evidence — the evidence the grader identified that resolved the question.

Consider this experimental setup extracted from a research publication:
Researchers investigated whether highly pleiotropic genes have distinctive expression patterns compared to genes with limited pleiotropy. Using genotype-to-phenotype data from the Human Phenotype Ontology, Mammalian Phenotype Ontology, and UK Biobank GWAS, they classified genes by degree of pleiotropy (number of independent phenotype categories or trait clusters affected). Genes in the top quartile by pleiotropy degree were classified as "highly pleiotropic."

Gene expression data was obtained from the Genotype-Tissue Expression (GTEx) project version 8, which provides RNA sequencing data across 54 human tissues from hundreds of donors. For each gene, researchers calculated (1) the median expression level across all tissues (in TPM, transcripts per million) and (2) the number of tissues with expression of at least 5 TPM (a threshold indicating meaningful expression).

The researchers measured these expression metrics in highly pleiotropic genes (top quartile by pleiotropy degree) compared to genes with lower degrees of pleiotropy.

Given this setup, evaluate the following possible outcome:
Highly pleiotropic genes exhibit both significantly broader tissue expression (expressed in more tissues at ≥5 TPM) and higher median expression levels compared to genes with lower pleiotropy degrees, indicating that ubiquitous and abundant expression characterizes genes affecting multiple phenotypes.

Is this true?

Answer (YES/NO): YES